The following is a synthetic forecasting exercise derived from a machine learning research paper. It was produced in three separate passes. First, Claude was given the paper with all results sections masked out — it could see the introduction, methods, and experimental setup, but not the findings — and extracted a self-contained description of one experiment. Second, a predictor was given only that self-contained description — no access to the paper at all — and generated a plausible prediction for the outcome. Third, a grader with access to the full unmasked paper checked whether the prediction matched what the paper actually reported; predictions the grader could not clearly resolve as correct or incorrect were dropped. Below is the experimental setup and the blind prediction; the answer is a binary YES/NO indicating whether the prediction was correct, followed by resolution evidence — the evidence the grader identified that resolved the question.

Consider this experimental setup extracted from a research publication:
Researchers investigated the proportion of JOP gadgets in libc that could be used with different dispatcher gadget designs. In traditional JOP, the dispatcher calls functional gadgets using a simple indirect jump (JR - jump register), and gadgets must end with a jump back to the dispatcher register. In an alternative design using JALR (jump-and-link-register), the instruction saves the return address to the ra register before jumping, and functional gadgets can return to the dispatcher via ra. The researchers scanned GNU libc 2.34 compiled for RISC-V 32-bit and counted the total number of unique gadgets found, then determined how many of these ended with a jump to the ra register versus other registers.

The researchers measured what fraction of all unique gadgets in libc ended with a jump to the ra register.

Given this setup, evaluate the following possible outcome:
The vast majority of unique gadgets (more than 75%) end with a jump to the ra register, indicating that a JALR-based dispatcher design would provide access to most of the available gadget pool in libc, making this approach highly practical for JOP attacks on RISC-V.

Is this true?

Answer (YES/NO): NO